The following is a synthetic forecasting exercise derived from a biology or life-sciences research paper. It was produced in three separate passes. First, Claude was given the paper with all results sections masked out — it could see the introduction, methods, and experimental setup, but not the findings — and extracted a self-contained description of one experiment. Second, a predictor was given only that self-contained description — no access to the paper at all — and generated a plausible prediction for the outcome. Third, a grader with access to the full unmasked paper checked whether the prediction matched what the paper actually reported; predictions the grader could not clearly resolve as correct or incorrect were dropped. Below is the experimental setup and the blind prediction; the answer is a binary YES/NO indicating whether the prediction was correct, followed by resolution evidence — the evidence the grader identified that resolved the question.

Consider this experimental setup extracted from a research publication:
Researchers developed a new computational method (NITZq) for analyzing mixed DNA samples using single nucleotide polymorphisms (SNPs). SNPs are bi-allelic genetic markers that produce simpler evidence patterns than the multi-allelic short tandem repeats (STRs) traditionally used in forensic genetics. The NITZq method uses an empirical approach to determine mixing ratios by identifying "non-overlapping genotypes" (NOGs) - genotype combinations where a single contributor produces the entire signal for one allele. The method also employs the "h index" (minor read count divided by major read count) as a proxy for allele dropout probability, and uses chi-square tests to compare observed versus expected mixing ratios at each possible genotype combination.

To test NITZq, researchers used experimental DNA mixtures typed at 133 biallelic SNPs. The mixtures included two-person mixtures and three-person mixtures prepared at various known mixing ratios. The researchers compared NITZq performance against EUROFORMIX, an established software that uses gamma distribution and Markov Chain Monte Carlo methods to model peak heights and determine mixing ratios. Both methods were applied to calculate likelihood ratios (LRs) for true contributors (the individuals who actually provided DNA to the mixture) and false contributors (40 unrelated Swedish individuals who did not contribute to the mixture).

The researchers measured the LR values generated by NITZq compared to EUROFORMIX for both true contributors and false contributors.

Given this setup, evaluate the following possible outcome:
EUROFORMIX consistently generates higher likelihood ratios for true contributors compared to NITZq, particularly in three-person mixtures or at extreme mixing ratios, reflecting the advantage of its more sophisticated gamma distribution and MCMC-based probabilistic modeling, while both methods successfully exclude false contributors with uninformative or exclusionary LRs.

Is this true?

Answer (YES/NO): NO